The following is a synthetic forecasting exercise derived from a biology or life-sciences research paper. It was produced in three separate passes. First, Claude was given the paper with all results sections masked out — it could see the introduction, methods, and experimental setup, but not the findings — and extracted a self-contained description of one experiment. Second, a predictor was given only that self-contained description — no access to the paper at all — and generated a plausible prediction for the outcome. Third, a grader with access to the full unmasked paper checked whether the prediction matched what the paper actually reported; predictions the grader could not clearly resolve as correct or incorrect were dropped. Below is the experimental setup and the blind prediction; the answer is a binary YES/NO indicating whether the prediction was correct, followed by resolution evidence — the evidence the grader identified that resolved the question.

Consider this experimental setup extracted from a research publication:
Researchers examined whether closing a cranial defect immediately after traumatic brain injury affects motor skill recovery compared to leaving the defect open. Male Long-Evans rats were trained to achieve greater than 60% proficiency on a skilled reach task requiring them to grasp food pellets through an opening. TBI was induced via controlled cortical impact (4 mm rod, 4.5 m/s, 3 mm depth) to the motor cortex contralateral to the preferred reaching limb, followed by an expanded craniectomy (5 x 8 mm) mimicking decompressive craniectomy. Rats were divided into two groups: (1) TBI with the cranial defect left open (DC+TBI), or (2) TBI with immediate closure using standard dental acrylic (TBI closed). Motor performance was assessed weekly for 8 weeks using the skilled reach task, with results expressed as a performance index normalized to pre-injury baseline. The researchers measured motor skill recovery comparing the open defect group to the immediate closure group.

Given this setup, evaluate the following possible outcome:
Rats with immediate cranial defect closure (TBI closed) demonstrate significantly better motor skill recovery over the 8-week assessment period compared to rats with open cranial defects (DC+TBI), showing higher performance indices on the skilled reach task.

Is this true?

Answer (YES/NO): YES